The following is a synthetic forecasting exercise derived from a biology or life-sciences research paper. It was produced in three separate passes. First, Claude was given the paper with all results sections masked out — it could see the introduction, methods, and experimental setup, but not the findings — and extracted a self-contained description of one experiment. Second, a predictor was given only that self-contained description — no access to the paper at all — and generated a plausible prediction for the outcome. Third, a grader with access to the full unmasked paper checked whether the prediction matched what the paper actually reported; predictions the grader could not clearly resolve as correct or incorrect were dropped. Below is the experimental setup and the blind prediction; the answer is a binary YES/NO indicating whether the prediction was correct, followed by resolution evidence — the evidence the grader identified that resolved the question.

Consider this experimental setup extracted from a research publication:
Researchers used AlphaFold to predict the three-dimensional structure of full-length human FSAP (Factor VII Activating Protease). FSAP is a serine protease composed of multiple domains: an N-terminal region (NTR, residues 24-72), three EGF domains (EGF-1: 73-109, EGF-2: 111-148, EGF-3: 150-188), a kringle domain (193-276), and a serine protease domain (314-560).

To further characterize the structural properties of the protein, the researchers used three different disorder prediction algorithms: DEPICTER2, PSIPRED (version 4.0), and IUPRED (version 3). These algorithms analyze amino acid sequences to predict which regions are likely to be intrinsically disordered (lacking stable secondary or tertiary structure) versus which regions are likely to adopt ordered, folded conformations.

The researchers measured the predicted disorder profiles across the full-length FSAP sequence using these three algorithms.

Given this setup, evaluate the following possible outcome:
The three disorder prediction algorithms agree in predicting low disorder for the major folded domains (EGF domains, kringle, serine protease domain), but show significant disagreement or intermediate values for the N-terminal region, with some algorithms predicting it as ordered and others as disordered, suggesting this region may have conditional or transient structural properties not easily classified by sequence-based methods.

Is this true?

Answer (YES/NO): NO